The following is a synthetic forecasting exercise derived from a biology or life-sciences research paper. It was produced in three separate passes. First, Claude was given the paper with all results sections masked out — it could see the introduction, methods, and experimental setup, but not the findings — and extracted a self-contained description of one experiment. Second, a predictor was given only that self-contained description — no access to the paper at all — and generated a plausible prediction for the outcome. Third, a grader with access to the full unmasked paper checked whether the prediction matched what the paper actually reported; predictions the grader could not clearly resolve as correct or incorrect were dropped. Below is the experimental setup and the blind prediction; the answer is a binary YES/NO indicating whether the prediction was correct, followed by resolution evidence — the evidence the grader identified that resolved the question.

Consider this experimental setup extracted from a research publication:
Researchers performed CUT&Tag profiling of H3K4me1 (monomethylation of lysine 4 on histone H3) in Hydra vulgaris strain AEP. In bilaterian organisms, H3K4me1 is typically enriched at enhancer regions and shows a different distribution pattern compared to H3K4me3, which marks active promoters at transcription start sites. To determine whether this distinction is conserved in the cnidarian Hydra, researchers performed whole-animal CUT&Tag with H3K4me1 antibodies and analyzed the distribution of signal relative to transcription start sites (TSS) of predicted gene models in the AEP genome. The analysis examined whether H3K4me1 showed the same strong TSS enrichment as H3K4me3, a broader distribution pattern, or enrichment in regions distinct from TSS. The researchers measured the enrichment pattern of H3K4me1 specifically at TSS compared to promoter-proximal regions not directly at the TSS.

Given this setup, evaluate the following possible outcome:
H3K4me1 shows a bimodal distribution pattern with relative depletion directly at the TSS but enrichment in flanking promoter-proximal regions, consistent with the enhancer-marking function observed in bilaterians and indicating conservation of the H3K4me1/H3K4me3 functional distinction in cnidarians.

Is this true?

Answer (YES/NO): YES